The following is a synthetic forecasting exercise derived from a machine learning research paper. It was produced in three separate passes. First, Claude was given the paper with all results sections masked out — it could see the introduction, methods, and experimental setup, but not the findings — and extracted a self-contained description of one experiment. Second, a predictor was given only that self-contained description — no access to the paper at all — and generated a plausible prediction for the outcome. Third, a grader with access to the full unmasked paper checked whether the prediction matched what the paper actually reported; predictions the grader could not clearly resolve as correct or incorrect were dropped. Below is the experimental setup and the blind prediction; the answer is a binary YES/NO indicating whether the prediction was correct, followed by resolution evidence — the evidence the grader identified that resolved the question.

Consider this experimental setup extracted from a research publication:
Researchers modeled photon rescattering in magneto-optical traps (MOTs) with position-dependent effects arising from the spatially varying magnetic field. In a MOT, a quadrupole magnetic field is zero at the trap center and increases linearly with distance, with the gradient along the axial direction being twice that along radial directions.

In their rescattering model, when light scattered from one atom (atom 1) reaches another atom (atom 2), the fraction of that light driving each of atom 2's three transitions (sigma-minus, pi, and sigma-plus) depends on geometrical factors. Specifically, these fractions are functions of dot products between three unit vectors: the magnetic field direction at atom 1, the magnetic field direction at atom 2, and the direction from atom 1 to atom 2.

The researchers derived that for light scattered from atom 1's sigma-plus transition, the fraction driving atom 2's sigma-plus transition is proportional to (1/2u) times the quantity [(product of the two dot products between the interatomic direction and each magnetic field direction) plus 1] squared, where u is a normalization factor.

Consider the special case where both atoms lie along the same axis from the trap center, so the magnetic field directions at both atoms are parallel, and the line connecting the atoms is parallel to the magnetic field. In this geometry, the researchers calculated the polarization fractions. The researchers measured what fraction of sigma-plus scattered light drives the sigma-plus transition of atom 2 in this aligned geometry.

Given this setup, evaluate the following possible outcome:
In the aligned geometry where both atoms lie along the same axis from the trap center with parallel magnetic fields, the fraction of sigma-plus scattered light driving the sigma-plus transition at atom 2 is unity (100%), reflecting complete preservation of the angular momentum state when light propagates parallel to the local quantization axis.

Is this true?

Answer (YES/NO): YES